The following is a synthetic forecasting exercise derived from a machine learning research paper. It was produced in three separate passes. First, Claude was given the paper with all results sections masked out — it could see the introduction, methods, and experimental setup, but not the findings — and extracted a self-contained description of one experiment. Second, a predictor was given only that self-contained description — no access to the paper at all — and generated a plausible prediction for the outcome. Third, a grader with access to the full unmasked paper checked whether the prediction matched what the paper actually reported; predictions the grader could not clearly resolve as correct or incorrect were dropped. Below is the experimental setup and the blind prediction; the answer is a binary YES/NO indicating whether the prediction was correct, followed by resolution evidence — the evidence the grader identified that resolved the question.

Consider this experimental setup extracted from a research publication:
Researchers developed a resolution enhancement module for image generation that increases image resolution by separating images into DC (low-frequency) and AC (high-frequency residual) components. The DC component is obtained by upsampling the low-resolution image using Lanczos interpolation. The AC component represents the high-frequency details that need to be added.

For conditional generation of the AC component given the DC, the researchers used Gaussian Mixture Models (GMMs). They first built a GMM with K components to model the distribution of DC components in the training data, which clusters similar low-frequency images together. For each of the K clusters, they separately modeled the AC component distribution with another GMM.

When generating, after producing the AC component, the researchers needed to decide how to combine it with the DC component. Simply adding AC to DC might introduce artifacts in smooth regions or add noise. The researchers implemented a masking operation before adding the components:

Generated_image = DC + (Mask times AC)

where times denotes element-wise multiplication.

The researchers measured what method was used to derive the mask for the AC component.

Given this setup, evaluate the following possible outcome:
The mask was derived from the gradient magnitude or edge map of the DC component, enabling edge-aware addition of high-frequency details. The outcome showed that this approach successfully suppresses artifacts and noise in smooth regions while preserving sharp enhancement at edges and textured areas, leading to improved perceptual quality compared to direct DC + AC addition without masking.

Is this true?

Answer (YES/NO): NO